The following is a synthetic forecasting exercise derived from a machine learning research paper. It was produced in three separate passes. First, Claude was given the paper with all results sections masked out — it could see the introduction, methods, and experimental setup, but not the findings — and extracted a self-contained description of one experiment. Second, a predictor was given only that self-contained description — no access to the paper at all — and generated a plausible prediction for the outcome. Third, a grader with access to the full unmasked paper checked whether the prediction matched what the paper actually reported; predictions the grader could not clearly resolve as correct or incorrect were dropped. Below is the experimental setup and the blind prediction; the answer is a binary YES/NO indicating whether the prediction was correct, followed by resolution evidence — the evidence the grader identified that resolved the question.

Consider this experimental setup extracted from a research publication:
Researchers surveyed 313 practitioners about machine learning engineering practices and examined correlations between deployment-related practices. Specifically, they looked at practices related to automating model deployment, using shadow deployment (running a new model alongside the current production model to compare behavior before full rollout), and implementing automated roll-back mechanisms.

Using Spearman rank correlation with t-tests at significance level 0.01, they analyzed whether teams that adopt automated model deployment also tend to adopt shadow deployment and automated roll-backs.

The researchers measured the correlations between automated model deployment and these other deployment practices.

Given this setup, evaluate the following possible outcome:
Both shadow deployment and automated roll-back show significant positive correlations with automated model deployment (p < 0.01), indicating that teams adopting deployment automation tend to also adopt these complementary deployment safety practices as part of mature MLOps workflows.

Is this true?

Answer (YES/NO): YES